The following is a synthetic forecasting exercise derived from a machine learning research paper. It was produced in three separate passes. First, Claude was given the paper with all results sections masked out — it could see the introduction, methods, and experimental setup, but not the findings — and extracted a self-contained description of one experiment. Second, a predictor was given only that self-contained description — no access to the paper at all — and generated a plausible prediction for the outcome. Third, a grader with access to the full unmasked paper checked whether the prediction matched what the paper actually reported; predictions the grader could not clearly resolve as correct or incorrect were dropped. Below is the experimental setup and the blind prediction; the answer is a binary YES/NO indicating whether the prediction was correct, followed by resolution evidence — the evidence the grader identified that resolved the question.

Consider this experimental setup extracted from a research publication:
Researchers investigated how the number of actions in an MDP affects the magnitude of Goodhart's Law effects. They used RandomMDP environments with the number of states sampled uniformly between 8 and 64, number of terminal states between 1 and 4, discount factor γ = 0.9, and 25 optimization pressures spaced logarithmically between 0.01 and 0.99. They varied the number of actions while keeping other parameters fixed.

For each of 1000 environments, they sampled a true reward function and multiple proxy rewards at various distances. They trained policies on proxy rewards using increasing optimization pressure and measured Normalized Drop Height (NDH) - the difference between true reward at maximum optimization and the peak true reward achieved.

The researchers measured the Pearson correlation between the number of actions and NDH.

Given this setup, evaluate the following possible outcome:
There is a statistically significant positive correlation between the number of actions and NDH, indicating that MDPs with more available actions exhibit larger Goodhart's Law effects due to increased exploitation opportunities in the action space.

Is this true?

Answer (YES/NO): NO